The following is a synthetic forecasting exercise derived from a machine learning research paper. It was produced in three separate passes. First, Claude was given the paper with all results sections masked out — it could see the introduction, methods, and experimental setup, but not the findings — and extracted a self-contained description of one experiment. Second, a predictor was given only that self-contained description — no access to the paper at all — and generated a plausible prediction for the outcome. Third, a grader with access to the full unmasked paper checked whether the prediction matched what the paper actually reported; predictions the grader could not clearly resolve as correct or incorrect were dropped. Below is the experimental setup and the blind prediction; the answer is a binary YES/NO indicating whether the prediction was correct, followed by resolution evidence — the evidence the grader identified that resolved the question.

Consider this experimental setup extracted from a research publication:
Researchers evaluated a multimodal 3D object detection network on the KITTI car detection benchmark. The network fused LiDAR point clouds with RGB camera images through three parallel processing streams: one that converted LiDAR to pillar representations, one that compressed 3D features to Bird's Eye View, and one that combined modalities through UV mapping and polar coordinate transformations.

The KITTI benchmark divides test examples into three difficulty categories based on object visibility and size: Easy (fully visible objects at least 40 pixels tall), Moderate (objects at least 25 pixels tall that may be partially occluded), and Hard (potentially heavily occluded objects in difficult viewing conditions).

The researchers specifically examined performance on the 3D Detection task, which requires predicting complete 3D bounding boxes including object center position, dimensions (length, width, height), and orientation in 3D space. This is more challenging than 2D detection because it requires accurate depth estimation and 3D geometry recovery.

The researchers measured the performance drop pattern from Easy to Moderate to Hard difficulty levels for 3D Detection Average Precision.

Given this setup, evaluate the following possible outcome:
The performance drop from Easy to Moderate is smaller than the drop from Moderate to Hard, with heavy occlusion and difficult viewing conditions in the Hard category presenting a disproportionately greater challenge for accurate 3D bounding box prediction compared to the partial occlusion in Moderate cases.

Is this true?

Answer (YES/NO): NO